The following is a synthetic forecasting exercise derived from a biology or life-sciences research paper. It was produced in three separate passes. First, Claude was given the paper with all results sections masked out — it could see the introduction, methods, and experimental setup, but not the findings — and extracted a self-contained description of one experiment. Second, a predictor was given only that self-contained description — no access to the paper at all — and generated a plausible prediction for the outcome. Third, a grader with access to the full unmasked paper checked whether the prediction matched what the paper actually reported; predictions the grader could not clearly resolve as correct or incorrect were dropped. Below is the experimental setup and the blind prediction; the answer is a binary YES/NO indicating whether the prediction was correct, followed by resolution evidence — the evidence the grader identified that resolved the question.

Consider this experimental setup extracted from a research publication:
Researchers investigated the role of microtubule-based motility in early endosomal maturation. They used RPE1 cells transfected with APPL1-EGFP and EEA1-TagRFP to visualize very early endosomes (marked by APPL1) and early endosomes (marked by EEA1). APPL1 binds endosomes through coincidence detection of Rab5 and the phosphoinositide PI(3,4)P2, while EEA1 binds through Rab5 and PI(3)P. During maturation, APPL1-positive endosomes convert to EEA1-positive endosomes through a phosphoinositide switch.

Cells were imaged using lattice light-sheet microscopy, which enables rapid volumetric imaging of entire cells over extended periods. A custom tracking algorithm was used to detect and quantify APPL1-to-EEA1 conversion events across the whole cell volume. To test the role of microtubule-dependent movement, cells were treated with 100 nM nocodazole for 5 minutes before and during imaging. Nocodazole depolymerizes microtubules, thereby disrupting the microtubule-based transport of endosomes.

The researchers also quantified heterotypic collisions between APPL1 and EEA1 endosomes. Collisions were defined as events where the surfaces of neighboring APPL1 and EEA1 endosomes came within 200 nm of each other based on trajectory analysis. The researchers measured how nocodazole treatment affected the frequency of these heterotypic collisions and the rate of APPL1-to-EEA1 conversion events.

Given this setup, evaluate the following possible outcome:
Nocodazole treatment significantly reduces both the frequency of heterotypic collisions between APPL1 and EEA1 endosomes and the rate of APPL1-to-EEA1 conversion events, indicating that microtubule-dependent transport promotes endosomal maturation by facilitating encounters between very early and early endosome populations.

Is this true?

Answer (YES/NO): YES